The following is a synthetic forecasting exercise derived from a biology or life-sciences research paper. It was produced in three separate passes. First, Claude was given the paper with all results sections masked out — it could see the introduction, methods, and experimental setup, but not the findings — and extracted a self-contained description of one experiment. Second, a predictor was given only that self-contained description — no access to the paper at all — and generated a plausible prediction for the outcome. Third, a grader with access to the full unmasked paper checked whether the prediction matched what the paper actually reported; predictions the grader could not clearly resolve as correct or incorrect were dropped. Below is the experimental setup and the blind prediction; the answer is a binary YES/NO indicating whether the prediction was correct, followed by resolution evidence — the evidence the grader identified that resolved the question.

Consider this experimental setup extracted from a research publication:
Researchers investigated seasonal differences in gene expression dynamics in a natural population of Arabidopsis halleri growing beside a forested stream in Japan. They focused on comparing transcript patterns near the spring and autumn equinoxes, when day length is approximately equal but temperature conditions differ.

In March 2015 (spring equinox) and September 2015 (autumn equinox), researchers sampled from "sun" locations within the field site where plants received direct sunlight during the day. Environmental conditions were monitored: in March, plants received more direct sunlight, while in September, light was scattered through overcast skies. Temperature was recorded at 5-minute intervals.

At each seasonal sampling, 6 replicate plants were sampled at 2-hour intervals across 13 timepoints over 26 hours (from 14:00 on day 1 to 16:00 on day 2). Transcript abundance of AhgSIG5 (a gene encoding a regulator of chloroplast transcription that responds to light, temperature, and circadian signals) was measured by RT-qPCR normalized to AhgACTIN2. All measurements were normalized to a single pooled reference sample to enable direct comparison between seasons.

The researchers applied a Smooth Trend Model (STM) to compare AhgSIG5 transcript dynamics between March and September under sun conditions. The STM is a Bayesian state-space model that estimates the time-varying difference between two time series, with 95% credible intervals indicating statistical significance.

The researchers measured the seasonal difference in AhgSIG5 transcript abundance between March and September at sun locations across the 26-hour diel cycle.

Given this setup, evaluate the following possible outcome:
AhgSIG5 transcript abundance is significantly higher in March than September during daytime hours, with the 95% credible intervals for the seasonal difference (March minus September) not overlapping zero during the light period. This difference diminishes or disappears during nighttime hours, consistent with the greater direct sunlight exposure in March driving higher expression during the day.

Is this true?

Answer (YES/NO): NO